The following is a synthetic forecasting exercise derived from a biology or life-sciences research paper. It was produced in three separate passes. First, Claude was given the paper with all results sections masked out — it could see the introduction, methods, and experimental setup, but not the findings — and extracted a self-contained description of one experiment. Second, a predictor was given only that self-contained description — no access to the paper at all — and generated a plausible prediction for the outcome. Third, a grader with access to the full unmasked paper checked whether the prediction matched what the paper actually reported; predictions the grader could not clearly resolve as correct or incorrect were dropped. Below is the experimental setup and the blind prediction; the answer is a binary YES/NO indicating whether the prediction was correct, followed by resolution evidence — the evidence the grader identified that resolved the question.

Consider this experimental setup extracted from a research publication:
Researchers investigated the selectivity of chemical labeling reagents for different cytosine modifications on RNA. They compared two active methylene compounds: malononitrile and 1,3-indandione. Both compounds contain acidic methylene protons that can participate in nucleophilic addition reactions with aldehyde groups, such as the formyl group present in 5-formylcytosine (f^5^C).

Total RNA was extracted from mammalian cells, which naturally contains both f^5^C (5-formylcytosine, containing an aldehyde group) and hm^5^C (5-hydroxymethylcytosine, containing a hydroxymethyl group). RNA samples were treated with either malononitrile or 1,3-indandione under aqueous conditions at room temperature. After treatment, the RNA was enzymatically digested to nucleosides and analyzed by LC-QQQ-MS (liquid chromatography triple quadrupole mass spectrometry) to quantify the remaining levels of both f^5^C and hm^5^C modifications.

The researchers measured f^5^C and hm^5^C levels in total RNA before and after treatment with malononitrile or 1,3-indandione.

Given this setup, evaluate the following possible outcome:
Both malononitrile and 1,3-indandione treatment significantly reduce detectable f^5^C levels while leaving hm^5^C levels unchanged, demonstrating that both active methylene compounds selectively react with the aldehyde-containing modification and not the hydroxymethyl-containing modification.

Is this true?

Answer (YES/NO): YES